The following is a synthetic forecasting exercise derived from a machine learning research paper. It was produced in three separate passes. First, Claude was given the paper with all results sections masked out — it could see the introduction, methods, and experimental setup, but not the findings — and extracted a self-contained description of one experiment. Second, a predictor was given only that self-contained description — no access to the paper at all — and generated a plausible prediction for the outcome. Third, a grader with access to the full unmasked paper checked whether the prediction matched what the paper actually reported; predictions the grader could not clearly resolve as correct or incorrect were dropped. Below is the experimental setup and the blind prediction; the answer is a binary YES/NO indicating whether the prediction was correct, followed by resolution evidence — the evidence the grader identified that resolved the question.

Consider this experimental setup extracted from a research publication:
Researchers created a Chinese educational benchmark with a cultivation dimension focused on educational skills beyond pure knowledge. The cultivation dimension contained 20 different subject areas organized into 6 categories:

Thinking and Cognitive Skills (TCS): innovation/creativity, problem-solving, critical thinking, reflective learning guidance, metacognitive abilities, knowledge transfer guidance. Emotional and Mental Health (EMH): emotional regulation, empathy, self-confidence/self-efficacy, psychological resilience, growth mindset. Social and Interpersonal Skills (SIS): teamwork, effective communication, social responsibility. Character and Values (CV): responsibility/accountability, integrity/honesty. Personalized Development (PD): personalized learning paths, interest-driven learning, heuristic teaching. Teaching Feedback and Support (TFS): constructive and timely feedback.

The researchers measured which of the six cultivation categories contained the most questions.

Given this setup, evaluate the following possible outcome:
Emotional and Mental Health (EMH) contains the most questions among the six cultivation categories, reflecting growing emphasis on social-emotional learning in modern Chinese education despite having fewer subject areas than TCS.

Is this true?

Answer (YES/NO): NO